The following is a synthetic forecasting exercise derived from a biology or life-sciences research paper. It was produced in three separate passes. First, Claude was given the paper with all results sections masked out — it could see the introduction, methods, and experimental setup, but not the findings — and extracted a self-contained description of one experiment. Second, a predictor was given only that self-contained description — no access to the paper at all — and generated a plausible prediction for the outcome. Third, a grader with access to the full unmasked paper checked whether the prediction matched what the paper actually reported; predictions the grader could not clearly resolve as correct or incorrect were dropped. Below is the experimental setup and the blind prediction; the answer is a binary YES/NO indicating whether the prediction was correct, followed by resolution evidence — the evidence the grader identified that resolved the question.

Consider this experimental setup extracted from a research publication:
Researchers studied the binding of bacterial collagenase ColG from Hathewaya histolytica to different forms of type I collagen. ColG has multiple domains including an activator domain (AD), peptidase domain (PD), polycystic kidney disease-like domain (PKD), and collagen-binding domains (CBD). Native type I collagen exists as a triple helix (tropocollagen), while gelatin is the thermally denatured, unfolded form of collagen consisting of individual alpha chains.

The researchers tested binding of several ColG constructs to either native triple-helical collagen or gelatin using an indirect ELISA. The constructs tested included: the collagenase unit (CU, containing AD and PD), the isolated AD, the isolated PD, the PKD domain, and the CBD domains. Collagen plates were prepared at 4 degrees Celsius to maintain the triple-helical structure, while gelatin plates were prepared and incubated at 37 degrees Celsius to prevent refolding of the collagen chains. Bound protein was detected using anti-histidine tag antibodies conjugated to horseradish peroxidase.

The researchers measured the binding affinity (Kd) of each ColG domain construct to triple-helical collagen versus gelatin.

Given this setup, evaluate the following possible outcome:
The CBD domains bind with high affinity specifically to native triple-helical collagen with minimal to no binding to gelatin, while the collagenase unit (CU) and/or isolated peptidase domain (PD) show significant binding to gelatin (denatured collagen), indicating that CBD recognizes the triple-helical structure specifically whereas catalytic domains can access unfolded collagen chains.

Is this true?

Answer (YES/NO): NO